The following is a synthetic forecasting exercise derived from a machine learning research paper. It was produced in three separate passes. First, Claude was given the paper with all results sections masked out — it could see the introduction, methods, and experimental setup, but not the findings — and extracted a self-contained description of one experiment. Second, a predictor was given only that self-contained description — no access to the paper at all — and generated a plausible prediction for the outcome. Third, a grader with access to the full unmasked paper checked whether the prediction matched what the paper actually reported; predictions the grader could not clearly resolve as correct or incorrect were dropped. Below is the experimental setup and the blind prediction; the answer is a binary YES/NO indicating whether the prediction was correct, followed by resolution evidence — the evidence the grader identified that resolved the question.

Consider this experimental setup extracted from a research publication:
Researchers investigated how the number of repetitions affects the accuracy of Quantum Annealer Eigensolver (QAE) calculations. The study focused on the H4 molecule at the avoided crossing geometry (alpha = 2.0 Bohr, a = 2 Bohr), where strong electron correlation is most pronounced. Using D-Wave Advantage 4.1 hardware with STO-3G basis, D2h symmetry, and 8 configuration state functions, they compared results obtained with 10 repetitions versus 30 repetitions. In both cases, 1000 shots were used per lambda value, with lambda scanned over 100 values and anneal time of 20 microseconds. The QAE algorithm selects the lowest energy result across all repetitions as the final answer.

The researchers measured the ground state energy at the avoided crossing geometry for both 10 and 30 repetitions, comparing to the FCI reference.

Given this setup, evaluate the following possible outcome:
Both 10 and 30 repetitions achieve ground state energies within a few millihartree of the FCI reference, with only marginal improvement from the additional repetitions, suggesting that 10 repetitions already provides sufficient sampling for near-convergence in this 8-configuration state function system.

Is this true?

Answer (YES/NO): NO